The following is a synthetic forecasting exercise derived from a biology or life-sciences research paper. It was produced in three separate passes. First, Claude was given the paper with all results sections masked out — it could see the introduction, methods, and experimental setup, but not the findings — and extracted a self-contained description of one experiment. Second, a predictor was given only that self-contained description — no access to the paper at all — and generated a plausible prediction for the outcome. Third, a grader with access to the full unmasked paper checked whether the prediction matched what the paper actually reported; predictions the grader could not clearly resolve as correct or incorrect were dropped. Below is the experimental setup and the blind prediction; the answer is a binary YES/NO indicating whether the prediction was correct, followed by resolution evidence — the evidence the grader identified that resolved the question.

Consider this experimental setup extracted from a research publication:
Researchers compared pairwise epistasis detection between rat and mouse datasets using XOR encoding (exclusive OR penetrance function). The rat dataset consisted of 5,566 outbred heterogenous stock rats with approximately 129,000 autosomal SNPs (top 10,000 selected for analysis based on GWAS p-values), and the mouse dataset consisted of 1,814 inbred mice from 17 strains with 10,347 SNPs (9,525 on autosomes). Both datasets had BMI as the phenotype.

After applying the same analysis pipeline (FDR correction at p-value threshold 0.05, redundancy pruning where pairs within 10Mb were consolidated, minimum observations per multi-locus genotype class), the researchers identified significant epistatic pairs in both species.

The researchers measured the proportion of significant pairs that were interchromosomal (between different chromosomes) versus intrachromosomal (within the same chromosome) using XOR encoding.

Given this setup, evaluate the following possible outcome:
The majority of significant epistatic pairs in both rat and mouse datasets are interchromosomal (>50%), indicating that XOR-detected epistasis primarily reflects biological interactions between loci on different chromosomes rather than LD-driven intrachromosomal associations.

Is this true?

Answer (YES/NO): YES